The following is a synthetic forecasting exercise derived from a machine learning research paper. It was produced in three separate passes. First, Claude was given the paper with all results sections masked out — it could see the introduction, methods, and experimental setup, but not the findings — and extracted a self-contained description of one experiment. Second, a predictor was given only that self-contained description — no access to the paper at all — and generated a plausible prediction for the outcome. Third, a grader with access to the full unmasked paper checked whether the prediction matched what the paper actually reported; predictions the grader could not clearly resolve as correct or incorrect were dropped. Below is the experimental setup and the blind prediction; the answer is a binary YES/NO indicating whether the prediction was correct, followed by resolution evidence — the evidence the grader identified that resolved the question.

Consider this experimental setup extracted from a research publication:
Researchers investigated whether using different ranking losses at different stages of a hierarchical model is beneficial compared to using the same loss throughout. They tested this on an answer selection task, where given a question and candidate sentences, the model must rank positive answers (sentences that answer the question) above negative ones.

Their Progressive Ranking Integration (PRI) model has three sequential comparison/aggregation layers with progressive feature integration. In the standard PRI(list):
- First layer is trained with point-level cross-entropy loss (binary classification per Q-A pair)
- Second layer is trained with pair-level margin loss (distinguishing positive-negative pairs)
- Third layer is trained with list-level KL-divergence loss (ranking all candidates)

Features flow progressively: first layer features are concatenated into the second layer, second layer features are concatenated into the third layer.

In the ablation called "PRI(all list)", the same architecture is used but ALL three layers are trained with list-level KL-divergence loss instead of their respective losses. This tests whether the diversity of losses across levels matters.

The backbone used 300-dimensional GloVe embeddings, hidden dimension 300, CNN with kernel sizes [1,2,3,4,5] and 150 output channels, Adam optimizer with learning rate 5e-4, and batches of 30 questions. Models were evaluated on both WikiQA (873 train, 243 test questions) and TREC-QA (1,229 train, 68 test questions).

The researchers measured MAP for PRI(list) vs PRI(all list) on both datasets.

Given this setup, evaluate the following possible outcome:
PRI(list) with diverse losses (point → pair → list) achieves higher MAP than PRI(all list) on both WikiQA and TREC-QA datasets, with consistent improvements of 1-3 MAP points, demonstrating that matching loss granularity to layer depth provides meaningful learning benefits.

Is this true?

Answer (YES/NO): YES